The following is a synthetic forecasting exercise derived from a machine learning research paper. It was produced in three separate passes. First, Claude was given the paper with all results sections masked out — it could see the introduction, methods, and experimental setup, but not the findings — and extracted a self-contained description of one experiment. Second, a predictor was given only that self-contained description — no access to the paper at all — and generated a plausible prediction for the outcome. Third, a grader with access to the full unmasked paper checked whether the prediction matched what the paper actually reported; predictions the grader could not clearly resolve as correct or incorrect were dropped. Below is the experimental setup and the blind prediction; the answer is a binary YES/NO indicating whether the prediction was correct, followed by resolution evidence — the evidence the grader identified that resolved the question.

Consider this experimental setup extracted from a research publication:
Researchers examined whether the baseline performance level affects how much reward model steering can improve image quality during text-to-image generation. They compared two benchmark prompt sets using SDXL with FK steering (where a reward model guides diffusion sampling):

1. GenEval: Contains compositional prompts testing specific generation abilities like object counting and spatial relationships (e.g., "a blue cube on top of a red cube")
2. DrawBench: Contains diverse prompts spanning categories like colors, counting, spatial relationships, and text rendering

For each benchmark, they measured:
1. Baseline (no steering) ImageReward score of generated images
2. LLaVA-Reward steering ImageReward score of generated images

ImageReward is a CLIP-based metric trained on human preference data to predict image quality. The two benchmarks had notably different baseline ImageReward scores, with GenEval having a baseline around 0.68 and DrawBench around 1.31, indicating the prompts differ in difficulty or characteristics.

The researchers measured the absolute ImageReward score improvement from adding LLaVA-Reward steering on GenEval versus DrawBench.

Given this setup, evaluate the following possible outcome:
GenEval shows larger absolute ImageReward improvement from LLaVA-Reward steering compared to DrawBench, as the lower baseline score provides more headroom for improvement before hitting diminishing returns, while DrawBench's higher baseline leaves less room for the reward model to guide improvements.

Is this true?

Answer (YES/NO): YES